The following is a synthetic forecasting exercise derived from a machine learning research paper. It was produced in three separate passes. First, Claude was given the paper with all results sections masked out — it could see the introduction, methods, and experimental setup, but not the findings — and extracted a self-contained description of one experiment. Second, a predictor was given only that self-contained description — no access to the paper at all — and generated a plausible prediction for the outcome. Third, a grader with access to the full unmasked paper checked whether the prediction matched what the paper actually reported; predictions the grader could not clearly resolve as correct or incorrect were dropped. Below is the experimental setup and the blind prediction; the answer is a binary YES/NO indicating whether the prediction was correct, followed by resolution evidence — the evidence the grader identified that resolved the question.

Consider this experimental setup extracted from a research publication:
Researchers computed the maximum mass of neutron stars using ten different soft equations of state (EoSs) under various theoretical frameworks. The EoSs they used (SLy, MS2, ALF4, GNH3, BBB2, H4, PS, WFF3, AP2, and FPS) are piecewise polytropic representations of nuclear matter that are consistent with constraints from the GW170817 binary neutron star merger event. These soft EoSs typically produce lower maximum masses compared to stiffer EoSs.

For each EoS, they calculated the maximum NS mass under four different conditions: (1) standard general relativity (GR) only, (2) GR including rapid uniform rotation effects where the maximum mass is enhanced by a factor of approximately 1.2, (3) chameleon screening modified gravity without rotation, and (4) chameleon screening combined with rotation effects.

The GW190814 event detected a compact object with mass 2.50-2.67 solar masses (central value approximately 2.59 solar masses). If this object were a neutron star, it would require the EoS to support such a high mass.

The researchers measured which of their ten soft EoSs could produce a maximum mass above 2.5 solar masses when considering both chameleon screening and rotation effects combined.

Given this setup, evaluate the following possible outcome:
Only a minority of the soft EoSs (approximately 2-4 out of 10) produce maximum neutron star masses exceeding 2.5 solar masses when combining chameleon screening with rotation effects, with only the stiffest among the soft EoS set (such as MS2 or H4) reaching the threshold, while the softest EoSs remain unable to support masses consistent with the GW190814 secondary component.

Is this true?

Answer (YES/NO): NO